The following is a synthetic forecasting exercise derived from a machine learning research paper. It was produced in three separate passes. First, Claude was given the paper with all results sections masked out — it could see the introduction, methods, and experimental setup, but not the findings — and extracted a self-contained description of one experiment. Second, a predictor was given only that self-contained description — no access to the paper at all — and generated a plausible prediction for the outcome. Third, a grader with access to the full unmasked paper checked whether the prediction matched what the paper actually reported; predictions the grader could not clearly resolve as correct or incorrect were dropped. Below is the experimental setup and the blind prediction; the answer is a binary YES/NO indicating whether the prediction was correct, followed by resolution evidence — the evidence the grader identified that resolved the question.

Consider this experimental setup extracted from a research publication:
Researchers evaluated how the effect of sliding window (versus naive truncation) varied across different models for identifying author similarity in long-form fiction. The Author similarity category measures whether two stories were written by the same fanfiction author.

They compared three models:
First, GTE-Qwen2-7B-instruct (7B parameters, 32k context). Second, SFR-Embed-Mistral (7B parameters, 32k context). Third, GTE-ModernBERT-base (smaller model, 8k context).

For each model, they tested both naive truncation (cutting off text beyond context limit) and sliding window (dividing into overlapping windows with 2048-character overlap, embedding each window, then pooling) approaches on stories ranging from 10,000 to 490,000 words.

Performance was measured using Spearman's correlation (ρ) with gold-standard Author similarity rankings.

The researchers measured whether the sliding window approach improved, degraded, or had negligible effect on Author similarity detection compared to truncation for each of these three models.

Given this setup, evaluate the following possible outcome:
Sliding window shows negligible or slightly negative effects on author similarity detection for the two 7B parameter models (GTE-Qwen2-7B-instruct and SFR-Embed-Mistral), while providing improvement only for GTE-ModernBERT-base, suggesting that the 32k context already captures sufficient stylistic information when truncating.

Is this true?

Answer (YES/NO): NO